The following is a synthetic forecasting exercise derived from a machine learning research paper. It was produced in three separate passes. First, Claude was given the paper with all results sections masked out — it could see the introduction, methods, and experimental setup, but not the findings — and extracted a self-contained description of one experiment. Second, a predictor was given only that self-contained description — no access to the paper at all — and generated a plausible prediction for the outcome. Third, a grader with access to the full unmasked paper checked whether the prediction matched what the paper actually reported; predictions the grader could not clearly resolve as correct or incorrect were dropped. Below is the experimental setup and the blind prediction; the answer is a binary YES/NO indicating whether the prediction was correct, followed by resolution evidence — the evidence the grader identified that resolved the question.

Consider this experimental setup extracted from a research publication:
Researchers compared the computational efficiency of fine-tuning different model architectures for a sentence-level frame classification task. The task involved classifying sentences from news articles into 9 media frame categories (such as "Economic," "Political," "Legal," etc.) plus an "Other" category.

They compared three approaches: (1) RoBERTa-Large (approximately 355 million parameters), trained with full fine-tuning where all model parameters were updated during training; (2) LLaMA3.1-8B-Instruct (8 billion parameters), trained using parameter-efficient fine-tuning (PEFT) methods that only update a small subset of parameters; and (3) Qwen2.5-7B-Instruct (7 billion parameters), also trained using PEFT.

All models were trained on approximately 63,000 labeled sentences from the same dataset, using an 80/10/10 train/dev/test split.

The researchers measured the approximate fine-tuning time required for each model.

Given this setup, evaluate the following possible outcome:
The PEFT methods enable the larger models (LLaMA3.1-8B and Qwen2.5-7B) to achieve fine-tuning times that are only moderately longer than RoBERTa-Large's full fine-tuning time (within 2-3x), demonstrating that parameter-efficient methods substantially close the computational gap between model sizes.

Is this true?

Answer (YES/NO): NO